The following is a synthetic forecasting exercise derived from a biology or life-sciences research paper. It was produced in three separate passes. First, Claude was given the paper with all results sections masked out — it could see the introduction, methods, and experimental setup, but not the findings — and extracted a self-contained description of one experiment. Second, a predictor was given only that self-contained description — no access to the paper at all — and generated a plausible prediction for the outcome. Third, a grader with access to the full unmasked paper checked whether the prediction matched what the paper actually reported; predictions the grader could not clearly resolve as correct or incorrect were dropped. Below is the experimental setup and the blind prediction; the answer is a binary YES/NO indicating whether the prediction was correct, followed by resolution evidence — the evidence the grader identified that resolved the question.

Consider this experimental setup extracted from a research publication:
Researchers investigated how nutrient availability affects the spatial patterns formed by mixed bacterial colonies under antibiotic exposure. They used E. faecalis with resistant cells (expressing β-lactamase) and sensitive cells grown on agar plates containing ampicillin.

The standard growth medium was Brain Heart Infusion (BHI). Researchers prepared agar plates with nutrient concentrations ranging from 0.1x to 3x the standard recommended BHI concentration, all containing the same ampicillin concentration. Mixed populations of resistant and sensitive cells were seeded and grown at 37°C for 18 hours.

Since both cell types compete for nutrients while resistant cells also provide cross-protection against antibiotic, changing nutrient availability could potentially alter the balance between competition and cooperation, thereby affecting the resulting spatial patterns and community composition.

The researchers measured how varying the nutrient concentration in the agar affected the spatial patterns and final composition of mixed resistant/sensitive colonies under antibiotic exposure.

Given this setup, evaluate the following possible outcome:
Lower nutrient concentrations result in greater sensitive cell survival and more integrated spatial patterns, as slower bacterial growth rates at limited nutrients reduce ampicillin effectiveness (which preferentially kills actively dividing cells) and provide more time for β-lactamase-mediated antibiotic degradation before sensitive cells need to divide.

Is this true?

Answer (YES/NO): NO